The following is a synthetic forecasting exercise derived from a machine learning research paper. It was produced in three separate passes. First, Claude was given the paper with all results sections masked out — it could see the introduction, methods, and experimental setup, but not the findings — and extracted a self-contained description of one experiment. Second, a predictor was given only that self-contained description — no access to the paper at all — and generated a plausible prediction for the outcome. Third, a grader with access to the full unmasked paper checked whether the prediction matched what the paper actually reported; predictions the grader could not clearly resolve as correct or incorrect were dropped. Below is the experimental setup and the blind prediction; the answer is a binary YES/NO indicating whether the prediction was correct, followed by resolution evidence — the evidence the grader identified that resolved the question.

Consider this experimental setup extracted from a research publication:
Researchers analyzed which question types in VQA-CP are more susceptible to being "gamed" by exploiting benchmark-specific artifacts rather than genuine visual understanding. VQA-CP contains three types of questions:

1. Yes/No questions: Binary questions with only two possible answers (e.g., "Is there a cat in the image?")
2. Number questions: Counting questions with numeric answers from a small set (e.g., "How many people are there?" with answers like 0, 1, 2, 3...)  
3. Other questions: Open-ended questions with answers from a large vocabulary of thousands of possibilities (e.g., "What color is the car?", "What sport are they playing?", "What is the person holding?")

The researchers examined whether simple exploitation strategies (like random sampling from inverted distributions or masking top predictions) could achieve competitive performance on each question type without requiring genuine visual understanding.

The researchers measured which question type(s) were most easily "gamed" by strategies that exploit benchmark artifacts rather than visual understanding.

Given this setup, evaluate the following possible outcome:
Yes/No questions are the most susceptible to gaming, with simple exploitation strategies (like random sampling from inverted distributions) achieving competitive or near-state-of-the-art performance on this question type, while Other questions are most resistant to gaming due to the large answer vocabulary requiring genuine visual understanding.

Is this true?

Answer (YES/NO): NO